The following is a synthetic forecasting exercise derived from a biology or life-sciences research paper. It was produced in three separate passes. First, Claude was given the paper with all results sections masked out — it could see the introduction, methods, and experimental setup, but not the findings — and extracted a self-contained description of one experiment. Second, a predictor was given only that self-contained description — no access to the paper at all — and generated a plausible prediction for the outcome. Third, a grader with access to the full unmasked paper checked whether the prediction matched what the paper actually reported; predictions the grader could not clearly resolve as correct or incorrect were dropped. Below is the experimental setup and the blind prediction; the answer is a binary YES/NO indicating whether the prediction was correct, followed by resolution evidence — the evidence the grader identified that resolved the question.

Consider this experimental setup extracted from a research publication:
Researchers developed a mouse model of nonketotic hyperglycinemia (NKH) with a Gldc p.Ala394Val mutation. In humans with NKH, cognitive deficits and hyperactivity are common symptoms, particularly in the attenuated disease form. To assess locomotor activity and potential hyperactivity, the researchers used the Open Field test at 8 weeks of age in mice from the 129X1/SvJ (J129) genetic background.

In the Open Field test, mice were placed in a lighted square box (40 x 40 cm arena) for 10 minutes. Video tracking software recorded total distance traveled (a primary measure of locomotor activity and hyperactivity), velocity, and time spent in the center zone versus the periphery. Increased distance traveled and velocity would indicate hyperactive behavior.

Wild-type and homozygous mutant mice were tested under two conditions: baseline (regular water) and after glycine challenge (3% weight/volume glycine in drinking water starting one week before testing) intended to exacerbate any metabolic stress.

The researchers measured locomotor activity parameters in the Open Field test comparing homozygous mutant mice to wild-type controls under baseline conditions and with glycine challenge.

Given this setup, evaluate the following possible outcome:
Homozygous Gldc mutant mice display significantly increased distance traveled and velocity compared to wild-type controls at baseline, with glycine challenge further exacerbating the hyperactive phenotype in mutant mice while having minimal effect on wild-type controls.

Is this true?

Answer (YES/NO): NO